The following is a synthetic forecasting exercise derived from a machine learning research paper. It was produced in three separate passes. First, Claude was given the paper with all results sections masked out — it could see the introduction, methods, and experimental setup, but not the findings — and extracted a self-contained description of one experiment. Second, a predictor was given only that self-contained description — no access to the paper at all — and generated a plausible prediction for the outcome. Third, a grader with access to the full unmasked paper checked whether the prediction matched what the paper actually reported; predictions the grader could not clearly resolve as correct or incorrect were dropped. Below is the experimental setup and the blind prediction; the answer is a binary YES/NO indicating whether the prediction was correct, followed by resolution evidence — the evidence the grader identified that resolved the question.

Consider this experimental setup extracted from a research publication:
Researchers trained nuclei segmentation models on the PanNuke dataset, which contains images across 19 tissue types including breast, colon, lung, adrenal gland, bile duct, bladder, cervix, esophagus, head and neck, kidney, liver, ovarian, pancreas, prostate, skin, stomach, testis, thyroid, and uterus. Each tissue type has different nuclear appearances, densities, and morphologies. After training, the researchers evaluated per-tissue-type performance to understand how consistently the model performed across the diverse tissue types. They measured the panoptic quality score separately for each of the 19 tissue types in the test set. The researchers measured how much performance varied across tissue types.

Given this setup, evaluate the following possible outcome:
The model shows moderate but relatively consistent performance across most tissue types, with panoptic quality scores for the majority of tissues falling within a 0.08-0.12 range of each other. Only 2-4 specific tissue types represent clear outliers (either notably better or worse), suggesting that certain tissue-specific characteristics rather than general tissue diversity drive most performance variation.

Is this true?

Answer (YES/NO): YES